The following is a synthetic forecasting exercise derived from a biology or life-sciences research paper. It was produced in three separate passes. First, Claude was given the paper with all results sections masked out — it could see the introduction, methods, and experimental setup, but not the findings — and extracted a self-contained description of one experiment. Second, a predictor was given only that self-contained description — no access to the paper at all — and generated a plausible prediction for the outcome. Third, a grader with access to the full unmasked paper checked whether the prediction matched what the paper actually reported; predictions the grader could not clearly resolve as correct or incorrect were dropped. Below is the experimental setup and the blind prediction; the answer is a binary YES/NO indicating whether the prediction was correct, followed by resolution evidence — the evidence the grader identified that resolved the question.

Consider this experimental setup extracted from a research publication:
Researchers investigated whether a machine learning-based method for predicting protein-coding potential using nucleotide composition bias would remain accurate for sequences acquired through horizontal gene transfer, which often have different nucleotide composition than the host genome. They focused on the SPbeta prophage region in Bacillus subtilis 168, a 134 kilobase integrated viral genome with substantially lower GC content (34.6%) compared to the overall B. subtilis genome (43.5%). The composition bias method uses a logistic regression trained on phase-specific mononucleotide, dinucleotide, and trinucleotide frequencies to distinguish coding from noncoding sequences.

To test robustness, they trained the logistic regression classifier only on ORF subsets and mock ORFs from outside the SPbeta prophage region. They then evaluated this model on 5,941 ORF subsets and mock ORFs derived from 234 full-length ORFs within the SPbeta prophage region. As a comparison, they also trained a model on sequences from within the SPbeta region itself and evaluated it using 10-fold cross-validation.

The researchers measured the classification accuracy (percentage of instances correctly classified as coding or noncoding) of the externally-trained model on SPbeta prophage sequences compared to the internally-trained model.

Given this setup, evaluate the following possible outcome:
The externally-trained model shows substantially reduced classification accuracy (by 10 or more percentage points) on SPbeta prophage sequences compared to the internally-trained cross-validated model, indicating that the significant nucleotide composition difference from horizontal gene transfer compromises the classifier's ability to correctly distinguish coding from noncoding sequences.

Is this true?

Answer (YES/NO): NO